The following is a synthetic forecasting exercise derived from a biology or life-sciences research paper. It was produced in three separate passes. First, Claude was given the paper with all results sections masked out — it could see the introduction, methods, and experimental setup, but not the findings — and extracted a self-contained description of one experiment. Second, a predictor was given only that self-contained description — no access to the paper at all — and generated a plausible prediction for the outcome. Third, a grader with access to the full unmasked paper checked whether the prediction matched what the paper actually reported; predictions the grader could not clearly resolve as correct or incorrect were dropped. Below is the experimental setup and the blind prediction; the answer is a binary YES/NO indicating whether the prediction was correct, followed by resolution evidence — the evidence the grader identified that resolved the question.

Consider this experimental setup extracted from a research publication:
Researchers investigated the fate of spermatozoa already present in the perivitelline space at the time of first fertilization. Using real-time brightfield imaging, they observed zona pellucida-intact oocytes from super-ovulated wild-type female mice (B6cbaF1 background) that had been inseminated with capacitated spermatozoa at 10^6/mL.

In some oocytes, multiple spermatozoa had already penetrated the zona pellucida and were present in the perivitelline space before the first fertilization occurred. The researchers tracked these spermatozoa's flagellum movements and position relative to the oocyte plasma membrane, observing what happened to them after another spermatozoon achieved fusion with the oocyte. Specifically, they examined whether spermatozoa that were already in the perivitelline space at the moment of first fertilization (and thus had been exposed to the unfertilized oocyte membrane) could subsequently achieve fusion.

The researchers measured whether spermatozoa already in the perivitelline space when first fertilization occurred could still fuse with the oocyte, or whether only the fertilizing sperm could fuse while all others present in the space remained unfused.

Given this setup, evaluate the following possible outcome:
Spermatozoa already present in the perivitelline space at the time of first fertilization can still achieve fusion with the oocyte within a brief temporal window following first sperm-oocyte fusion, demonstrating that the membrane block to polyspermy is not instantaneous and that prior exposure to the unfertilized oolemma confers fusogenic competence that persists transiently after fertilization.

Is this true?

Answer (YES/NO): YES